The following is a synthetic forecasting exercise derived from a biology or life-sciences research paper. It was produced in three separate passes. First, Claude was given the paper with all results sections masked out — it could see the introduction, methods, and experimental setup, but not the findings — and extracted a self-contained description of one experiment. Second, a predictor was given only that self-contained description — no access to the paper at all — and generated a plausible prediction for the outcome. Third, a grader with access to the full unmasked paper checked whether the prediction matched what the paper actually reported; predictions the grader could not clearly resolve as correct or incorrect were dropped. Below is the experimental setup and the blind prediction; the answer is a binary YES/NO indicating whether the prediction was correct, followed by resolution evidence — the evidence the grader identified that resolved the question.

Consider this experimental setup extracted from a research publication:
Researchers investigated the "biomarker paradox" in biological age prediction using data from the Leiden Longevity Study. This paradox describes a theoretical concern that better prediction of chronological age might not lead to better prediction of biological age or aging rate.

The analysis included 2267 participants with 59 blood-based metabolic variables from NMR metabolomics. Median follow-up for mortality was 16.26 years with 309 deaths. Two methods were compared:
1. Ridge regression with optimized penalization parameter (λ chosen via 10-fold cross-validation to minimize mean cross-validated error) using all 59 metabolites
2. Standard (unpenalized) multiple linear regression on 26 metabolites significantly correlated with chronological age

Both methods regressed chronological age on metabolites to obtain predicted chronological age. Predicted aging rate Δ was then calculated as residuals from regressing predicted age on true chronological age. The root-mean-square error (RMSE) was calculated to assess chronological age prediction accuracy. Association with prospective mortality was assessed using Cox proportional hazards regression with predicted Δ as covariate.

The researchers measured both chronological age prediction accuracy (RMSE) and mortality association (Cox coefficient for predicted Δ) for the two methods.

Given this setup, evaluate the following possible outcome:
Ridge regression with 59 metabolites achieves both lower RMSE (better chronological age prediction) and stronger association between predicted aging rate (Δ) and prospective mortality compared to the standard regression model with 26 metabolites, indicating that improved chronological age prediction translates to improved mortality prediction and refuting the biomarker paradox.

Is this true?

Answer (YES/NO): NO